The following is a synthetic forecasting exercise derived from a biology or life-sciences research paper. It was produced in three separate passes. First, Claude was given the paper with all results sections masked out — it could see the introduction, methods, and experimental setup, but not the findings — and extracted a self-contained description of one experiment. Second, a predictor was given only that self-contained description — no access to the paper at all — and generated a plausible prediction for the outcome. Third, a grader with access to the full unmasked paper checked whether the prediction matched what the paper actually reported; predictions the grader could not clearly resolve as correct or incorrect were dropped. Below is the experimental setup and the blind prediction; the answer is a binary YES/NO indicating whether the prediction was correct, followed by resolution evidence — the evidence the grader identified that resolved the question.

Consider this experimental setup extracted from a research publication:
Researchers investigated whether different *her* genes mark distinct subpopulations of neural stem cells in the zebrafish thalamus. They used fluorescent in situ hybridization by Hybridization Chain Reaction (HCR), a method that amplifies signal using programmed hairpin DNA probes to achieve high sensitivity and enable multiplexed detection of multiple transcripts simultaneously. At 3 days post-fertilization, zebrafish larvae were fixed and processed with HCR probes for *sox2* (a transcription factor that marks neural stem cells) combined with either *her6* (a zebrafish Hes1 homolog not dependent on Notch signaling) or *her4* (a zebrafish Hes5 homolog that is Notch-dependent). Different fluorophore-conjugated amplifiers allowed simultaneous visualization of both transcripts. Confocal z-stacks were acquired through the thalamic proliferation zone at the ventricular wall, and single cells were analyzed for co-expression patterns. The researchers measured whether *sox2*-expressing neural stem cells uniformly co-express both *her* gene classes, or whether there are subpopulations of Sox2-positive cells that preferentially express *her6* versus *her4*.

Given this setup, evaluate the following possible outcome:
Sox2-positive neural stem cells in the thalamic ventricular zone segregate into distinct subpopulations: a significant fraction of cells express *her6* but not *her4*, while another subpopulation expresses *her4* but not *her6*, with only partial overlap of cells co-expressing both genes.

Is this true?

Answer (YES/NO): YES